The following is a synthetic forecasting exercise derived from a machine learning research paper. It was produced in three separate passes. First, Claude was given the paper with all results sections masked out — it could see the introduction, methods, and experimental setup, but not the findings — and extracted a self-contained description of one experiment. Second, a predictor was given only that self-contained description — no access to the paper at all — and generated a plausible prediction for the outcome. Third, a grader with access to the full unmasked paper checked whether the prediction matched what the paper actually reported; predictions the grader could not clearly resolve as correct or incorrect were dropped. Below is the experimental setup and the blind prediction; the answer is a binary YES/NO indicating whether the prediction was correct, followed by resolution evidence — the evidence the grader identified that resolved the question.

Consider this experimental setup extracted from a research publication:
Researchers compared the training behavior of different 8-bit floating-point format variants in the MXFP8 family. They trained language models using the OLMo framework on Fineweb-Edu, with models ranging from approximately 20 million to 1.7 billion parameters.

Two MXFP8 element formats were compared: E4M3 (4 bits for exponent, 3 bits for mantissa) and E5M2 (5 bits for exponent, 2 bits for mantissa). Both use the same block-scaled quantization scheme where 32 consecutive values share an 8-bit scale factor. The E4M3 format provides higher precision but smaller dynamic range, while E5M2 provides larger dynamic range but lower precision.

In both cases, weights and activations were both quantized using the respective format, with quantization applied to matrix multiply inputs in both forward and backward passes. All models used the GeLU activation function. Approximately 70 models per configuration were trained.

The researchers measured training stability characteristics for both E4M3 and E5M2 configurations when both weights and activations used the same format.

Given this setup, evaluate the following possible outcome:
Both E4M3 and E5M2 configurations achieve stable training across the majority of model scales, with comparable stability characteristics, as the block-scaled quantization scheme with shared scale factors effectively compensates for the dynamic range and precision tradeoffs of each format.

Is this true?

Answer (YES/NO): NO